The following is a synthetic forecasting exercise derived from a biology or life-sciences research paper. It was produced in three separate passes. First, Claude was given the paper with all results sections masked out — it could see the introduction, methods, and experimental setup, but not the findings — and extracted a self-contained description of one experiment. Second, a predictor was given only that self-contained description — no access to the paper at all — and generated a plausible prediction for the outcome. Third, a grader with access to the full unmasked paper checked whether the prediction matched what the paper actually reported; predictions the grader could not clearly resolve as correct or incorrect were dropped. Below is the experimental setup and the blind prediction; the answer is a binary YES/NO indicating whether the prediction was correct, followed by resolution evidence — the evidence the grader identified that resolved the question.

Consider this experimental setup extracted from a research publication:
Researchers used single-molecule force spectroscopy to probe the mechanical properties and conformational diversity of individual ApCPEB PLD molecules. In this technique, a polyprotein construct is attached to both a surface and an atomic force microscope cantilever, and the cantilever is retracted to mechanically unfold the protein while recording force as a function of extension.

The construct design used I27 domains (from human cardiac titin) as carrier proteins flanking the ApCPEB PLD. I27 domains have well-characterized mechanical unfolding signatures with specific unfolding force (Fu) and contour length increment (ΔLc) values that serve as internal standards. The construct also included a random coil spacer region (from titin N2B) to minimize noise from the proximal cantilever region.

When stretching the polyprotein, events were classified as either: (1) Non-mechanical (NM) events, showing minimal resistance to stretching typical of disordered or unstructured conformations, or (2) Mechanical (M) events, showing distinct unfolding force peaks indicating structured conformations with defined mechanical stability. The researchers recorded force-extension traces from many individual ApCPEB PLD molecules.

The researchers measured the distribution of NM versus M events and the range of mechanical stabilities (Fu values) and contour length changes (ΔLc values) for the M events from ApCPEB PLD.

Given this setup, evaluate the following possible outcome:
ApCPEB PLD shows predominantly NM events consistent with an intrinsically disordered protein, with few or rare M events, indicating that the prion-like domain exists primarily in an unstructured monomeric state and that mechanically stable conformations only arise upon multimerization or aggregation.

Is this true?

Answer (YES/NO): NO